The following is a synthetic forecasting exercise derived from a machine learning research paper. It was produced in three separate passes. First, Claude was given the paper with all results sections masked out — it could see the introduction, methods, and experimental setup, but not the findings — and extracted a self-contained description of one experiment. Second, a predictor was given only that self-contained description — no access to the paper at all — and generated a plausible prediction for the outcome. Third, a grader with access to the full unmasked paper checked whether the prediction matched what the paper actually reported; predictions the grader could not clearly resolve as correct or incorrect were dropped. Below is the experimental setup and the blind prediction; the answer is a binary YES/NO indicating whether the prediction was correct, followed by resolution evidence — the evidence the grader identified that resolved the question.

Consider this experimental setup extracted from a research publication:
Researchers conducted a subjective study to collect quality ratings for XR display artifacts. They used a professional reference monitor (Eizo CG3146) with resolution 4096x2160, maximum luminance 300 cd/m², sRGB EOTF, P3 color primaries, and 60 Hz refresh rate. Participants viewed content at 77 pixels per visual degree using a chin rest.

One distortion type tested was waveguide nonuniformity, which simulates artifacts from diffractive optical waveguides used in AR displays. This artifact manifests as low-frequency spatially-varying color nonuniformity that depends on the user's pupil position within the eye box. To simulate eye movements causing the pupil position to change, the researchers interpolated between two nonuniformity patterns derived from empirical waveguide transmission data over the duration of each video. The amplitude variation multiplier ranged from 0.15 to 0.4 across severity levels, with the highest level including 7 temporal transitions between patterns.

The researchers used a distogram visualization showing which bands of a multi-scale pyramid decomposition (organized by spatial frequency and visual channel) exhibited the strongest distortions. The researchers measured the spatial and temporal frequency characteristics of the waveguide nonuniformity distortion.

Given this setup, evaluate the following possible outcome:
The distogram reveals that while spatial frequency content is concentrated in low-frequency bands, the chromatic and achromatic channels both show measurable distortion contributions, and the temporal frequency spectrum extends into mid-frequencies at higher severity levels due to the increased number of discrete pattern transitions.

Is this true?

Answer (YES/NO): NO